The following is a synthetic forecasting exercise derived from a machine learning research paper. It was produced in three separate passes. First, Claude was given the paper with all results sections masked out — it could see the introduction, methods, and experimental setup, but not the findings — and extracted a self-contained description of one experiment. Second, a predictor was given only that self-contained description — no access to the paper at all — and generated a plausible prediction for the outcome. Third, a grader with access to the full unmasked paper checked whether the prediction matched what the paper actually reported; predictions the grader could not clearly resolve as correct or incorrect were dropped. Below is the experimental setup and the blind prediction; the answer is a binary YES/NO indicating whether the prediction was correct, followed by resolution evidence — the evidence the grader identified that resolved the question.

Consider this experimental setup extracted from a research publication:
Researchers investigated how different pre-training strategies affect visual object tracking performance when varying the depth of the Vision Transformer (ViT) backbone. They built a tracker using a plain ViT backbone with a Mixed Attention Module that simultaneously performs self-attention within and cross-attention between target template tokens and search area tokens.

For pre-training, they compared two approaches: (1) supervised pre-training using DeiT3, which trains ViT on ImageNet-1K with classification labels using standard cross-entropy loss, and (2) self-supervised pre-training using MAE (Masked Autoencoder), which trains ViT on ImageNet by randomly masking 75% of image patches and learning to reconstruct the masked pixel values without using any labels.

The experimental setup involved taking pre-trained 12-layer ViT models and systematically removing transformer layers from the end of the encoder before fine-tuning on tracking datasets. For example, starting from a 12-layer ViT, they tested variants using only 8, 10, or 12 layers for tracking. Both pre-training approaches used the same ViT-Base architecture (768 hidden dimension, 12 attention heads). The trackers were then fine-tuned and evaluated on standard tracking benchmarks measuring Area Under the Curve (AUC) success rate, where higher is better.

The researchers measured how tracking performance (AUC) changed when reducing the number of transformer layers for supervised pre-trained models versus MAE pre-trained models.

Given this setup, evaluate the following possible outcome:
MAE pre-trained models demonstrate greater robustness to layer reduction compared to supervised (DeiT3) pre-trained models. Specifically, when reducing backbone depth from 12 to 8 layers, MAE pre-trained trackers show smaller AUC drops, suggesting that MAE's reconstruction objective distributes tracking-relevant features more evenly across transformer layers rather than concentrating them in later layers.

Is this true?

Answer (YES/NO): NO